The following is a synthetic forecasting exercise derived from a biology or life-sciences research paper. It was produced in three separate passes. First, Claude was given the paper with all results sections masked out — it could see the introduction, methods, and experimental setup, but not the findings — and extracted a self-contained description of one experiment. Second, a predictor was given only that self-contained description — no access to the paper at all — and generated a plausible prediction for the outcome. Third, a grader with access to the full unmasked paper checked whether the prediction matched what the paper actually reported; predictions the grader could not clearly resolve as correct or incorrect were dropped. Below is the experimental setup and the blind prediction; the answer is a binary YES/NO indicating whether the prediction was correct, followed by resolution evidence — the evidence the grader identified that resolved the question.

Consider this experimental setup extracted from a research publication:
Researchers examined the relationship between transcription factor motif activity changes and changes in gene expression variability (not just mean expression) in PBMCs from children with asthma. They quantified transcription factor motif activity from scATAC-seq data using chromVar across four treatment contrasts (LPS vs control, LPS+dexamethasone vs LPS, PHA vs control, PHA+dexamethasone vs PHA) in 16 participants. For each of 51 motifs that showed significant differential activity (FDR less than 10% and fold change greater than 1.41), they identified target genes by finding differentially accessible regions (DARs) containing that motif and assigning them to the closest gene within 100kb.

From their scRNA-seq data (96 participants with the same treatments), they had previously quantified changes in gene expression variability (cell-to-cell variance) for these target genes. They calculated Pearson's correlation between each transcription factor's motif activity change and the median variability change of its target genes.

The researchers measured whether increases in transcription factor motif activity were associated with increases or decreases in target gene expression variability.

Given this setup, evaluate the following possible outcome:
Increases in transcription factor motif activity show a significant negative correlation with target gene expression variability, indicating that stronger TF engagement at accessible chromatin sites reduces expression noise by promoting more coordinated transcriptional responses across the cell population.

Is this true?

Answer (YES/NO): YES